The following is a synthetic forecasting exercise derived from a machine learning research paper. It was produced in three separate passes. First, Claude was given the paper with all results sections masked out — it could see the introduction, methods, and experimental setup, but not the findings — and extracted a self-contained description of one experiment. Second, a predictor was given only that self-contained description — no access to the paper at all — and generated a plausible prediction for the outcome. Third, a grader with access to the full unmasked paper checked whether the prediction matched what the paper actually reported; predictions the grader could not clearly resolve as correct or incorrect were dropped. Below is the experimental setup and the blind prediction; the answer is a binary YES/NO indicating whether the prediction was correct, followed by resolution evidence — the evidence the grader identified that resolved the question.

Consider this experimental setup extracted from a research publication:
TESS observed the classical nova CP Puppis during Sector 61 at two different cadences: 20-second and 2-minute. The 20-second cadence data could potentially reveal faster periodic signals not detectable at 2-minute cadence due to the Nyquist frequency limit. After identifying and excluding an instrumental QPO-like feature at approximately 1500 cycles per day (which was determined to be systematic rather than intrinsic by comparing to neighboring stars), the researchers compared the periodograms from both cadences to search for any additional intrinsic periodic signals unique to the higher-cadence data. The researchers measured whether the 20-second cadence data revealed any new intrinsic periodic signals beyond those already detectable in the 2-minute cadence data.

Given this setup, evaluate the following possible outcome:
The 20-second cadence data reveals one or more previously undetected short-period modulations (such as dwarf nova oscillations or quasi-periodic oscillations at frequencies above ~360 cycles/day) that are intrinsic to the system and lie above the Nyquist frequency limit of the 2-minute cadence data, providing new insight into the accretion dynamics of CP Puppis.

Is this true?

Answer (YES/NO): NO